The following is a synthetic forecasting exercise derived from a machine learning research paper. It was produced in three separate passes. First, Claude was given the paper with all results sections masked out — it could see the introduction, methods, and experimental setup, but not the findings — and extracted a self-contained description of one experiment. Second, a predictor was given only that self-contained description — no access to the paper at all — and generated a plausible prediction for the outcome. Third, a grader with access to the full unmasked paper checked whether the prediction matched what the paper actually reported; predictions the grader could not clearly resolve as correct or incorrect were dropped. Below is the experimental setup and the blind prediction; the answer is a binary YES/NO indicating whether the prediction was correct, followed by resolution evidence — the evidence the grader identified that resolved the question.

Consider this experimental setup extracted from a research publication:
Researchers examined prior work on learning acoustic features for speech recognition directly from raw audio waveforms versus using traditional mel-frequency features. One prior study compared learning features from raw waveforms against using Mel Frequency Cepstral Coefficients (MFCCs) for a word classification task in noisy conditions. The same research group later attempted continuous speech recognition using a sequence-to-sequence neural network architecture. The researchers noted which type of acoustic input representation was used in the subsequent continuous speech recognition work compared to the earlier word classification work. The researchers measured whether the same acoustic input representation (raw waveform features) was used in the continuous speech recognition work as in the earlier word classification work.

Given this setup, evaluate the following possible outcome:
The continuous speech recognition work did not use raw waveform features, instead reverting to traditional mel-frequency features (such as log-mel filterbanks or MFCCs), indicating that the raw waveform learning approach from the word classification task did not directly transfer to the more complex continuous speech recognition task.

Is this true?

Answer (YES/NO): YES